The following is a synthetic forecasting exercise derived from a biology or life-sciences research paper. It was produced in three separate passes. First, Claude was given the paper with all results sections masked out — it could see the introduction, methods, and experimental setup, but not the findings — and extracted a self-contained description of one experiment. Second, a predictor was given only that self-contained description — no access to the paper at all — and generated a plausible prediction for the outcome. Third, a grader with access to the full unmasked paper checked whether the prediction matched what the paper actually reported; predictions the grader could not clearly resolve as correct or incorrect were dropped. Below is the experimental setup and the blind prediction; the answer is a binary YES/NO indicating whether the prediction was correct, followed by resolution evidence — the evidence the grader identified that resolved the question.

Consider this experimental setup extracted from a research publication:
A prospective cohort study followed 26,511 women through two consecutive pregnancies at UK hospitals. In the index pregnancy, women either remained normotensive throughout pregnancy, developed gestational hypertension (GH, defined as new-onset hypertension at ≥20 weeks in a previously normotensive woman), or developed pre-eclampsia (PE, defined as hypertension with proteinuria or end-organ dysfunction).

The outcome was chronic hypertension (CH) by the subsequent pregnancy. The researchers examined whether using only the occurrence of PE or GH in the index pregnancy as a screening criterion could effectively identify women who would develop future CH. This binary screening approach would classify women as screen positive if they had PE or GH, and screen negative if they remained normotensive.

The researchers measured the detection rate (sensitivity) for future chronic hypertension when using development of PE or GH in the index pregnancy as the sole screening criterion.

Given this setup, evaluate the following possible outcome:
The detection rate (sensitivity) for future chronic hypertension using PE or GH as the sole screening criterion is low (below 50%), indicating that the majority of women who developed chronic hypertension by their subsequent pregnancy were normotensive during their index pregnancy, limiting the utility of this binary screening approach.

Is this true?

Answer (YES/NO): NO